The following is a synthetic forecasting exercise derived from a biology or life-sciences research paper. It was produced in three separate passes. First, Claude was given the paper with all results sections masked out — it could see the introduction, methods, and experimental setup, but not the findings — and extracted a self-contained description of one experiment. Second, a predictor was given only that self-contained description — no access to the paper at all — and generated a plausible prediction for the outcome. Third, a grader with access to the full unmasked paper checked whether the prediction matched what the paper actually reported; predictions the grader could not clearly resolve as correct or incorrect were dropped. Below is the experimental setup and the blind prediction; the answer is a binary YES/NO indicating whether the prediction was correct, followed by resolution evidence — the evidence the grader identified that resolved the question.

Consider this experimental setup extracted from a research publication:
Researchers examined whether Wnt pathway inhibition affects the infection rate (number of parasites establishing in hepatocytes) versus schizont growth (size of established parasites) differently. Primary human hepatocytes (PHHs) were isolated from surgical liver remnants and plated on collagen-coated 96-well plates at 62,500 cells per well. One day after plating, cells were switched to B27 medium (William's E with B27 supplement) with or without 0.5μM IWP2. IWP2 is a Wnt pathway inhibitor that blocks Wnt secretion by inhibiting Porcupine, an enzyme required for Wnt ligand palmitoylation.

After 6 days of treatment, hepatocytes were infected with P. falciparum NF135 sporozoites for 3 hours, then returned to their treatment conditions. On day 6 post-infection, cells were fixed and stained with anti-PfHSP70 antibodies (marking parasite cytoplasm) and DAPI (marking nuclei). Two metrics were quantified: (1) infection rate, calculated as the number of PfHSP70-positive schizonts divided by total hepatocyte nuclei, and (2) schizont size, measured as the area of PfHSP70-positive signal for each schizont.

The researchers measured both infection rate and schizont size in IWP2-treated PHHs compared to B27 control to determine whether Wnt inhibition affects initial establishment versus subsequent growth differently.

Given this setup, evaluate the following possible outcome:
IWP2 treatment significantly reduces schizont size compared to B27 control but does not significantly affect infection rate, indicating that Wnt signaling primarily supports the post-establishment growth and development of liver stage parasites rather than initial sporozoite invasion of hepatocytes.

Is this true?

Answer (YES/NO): NO